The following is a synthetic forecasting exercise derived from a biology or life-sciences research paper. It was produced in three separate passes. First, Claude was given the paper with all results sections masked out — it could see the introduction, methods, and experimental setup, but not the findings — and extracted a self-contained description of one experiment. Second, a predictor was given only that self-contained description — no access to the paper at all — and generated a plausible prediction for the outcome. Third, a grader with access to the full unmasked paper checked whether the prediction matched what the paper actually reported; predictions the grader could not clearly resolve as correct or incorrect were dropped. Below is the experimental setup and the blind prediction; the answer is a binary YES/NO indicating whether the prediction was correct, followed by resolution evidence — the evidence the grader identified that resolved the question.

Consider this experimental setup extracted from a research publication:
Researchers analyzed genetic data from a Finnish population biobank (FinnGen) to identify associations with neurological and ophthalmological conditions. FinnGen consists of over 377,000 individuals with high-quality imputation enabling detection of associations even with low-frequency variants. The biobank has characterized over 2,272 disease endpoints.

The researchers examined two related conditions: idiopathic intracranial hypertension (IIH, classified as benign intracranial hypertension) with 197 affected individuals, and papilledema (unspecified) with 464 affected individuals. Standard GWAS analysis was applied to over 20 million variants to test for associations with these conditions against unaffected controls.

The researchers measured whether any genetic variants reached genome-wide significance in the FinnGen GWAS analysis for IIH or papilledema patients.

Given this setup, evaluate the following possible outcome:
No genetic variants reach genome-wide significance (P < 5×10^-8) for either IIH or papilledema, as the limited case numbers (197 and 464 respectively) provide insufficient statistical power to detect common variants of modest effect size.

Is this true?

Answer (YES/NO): NO